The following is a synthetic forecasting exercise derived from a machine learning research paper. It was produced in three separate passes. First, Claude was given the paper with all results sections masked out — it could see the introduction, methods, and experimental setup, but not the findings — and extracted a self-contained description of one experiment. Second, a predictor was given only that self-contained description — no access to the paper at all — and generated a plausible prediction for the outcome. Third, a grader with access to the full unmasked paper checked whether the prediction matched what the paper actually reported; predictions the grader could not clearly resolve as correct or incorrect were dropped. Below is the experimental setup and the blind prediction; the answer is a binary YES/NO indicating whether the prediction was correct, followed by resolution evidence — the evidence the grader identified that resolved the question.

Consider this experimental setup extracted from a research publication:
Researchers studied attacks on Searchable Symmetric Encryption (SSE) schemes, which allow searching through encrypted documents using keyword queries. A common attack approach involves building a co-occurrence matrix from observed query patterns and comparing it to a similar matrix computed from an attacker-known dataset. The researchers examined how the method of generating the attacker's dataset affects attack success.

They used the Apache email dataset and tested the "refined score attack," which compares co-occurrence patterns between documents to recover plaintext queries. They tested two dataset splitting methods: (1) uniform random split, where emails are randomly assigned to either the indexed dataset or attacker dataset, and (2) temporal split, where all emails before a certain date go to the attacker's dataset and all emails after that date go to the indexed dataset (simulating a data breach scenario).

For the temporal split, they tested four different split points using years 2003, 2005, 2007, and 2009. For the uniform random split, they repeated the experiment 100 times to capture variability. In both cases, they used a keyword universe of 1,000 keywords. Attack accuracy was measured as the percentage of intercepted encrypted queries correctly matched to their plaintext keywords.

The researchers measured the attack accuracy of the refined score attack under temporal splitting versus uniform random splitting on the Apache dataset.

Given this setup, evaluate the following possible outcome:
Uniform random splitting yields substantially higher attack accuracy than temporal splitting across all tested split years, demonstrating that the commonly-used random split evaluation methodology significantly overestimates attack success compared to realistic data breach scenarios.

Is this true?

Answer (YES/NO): YES